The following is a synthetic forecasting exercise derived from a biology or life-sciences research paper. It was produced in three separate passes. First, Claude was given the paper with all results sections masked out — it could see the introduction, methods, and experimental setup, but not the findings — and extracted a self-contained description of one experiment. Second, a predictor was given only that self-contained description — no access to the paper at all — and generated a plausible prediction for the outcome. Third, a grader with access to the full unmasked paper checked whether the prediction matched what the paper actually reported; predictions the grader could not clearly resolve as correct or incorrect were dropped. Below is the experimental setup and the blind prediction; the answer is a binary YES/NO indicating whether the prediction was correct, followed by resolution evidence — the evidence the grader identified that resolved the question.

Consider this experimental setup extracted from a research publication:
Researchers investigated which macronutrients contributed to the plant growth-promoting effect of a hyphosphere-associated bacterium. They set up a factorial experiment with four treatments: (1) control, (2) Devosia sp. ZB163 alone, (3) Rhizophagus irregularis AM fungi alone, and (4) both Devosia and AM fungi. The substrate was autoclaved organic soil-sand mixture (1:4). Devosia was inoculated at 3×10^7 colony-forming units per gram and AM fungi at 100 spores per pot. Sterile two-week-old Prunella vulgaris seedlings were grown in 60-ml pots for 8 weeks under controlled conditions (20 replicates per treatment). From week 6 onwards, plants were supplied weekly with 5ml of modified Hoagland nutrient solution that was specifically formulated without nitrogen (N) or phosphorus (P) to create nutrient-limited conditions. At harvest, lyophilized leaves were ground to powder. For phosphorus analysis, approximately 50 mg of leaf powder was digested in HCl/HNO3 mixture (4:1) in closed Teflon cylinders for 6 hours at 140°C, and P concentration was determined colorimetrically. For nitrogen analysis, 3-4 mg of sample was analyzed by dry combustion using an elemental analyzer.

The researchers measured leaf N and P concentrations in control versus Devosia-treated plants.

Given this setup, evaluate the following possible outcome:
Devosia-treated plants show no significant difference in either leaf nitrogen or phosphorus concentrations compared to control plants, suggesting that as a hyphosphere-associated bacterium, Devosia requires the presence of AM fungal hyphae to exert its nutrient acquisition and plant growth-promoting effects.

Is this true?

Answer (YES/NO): NO